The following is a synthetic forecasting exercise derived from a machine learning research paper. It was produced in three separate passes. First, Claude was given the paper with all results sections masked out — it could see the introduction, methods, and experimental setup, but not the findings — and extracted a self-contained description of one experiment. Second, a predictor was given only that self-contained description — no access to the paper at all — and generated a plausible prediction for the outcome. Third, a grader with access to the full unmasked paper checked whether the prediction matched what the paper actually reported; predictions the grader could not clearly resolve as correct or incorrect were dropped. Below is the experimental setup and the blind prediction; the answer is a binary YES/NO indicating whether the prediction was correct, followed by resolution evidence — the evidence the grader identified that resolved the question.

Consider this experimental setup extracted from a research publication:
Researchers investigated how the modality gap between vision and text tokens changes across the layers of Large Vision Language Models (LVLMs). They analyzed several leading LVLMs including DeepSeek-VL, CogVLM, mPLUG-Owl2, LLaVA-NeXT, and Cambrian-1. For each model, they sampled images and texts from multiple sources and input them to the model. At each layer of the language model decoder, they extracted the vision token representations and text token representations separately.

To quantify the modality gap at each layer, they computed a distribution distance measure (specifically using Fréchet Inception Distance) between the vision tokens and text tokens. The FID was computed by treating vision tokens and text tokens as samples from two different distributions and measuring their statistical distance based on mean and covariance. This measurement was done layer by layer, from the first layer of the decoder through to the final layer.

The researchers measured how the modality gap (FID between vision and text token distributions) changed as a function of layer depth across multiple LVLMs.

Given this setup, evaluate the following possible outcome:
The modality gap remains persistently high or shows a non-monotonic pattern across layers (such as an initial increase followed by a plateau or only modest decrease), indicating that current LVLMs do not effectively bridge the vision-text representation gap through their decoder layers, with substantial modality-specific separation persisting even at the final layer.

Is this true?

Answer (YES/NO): NO